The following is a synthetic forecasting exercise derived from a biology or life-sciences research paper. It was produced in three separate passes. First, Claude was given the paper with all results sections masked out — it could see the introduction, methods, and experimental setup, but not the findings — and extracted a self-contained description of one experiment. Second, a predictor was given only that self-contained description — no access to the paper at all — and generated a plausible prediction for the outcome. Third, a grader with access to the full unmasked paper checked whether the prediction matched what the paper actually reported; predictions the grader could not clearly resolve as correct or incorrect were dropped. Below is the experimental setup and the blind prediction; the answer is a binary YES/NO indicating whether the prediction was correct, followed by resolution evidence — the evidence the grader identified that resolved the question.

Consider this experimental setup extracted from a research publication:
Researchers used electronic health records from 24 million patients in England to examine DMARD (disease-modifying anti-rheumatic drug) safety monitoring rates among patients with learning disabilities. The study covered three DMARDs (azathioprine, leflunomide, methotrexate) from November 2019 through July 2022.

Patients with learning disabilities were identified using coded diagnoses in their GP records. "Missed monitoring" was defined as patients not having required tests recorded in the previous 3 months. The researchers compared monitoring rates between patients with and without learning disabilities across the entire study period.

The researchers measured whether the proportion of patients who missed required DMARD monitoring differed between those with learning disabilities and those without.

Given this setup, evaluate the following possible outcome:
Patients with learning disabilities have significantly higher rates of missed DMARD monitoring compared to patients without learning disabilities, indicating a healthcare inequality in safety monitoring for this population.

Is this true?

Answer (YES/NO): YES